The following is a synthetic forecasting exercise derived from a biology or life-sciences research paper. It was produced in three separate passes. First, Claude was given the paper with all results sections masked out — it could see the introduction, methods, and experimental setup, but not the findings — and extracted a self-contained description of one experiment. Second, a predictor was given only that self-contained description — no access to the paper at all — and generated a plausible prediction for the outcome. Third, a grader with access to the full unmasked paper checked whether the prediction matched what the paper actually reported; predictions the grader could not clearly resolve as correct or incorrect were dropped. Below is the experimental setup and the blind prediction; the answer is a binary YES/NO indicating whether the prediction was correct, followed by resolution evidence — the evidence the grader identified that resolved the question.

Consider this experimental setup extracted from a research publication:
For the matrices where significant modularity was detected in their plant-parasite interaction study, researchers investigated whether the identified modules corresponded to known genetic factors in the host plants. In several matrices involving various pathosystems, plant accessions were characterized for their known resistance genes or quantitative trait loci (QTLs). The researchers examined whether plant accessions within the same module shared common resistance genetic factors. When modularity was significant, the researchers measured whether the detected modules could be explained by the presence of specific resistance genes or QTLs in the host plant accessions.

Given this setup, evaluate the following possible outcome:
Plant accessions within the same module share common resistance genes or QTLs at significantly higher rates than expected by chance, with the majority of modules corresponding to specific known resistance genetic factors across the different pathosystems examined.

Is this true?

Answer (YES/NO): NO